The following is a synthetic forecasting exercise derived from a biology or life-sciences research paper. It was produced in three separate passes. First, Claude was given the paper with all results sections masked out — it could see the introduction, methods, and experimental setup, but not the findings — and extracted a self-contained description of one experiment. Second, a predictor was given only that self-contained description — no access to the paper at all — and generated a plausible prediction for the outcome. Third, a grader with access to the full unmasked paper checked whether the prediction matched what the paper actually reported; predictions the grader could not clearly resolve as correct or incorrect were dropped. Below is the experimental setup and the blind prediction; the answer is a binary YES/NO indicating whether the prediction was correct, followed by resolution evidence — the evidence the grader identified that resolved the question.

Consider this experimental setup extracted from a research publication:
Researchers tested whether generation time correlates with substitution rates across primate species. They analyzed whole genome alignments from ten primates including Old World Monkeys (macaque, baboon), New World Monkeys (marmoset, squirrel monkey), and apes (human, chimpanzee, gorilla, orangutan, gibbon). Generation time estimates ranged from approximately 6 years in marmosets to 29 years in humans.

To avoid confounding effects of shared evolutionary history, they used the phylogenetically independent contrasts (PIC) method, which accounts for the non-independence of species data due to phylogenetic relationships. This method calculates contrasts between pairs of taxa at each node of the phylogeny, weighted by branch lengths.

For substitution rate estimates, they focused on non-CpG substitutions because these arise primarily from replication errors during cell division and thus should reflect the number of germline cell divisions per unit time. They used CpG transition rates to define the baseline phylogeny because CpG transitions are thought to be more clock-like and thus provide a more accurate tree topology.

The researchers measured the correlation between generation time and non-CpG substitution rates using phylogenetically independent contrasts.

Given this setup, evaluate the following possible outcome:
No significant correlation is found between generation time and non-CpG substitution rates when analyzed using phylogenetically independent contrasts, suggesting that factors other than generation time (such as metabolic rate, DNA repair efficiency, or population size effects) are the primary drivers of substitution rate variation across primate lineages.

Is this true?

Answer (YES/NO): YES